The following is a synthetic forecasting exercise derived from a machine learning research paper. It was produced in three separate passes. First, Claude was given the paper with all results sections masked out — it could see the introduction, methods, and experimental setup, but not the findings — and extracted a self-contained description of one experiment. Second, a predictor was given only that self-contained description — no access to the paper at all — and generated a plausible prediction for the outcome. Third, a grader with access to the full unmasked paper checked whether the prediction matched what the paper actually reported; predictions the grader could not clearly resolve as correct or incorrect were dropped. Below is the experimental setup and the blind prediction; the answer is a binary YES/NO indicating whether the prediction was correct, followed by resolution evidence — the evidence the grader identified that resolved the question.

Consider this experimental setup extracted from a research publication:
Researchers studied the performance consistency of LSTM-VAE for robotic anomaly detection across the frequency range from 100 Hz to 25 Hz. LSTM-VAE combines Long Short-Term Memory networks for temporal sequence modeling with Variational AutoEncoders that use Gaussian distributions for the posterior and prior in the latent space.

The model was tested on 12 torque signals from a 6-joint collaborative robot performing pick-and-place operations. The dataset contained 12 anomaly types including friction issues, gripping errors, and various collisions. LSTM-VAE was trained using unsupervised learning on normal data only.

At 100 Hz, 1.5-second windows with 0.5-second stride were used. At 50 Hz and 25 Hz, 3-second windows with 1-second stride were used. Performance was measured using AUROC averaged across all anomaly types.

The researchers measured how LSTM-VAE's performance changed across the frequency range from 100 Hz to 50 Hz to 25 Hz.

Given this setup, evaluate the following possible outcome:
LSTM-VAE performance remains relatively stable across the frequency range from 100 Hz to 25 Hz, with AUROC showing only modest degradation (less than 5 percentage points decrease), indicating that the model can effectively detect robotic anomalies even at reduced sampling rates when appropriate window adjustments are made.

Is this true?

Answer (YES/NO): NO